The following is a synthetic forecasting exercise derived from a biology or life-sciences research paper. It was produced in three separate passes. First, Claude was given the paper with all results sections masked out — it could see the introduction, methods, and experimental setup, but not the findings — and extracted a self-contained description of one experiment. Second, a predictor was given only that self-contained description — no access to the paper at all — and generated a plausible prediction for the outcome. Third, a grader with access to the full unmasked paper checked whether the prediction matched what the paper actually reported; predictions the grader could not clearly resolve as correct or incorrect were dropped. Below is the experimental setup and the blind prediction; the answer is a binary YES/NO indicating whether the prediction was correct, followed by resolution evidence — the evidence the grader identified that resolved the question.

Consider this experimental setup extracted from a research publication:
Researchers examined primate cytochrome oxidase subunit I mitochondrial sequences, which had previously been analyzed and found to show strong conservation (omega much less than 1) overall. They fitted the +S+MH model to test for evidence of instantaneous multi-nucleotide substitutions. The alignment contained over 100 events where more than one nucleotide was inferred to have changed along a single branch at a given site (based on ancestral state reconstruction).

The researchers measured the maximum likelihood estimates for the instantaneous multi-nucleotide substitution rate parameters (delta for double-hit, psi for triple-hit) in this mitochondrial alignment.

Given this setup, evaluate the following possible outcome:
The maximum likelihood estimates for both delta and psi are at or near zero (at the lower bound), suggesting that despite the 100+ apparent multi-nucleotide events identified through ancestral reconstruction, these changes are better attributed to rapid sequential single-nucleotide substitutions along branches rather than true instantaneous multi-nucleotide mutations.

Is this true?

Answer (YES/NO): YES